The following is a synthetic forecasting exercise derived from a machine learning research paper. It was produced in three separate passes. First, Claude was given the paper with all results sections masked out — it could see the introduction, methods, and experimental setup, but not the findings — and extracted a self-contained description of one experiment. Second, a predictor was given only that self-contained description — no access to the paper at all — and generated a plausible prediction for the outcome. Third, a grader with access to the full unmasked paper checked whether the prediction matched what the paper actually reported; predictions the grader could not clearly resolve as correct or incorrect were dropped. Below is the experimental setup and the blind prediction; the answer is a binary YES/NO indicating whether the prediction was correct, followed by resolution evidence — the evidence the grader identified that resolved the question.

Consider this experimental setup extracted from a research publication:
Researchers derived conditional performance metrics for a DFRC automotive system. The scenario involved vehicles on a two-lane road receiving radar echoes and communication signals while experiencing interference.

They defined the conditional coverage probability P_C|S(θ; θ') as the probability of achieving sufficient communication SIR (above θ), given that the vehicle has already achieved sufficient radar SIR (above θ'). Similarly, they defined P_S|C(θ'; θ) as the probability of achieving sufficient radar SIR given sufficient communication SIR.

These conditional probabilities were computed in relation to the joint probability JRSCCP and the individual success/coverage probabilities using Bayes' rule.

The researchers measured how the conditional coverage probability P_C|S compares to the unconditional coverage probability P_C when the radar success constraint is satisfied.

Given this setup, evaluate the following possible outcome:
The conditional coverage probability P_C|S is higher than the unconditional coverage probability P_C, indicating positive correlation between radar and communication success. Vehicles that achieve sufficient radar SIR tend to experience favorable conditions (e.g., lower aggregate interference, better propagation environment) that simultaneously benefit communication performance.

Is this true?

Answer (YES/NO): NO